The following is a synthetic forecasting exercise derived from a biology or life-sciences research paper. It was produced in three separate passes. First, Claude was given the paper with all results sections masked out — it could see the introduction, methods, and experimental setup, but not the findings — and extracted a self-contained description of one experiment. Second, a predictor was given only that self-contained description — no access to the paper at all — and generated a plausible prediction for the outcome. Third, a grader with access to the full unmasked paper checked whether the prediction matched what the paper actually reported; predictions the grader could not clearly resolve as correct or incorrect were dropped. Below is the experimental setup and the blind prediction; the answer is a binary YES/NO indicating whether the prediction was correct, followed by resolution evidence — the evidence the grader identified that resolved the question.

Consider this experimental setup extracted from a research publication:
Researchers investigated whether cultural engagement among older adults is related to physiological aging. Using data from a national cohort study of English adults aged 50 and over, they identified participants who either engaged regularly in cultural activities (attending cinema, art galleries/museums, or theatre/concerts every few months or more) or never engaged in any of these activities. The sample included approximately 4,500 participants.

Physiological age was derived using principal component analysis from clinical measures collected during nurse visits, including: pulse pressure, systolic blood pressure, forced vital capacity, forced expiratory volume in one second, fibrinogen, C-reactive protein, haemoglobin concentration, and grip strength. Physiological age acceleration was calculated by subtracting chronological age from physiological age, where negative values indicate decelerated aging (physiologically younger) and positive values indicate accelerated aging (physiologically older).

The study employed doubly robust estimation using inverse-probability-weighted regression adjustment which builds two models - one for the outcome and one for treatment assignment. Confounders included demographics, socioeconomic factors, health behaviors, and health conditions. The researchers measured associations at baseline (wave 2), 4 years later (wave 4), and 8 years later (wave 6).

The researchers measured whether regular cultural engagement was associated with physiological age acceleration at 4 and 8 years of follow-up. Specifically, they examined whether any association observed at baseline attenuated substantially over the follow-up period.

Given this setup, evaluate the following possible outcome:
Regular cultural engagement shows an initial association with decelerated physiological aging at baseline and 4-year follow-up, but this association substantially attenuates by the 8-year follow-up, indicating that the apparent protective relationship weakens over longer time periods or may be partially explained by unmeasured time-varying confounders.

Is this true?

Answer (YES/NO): NO